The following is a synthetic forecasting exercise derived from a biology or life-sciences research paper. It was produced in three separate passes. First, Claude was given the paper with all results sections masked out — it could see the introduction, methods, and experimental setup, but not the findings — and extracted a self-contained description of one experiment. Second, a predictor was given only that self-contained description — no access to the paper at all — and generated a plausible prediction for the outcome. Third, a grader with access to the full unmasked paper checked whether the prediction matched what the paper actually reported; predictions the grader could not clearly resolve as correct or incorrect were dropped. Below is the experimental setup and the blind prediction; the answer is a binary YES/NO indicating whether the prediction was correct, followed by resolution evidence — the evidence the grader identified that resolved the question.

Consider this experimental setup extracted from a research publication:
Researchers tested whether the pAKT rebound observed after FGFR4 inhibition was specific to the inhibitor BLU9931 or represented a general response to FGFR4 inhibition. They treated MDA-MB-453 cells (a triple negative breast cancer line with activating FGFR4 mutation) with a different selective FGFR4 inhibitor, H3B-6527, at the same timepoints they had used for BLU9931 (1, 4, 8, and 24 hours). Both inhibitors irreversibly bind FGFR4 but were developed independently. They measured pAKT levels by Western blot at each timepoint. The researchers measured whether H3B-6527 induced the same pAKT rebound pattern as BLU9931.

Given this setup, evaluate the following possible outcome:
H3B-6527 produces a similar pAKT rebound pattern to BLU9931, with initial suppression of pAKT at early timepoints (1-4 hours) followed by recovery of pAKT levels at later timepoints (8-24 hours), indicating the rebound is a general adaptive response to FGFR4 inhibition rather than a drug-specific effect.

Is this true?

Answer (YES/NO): YES